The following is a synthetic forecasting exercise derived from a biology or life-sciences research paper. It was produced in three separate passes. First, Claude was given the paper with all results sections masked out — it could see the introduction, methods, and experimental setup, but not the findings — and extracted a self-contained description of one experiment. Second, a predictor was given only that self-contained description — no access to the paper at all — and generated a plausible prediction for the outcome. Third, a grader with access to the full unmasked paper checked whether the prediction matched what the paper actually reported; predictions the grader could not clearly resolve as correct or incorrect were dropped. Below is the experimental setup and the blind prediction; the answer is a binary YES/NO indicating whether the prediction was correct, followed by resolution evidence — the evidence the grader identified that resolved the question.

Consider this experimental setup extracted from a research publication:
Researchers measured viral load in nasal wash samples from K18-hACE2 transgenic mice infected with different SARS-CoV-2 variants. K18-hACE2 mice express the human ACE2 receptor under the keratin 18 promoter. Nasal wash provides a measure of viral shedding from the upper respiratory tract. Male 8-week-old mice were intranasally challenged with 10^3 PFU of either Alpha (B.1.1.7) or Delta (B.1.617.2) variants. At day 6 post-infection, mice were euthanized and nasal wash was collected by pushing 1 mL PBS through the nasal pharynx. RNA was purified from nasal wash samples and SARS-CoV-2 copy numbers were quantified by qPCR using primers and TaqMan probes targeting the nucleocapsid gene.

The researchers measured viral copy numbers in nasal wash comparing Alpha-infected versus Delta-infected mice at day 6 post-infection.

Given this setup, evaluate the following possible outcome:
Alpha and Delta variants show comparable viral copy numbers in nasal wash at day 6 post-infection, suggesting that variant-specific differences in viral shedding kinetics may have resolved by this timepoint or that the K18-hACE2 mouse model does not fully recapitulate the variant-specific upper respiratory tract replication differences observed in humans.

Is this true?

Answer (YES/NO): YES